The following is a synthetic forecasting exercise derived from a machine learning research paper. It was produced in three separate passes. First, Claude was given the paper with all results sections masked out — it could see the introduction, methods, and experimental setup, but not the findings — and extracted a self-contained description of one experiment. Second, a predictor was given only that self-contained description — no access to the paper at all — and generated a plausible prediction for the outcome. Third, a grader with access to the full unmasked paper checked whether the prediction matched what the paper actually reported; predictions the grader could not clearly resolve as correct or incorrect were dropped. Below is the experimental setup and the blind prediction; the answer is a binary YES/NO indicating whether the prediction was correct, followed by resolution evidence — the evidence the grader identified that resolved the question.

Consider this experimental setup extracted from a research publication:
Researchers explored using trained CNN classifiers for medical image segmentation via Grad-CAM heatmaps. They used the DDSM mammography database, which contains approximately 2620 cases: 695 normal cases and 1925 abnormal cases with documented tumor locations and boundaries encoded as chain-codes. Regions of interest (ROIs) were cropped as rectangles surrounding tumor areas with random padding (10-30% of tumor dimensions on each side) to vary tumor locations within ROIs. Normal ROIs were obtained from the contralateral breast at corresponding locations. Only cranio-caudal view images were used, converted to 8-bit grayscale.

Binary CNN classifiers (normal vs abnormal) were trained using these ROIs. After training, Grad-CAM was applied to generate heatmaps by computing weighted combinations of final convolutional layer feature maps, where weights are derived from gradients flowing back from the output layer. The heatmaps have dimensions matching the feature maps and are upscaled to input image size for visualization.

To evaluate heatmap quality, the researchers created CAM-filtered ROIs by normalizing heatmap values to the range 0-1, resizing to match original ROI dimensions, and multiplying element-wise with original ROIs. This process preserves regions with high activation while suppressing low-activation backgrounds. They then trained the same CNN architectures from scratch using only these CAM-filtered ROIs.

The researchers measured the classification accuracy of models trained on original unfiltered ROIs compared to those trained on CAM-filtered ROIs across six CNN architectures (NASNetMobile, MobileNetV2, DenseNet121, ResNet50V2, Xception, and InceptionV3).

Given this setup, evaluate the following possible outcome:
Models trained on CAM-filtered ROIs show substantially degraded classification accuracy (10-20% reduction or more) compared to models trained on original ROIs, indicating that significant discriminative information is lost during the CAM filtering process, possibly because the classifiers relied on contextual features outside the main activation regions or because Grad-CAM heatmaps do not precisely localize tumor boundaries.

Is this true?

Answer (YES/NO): NO